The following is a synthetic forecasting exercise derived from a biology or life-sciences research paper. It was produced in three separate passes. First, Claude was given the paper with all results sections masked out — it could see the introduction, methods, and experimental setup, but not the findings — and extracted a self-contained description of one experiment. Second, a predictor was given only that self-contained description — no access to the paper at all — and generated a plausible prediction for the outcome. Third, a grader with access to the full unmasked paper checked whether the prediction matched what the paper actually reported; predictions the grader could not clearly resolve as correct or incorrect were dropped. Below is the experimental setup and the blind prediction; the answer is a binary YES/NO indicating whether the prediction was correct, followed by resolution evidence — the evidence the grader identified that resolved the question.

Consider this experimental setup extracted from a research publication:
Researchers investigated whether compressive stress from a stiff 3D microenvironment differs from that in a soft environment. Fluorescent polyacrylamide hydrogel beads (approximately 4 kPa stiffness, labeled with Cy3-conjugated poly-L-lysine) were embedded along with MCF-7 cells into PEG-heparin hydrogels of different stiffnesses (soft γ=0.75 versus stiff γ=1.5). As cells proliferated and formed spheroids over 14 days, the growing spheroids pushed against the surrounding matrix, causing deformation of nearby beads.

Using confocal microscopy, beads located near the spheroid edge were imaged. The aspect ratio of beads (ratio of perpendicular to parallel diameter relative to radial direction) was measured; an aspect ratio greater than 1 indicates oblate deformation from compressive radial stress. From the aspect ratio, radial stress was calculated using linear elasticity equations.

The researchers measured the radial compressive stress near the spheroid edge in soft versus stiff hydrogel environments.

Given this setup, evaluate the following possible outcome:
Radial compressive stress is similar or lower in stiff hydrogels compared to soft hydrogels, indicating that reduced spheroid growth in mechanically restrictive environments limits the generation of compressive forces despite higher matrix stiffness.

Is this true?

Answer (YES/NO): NO